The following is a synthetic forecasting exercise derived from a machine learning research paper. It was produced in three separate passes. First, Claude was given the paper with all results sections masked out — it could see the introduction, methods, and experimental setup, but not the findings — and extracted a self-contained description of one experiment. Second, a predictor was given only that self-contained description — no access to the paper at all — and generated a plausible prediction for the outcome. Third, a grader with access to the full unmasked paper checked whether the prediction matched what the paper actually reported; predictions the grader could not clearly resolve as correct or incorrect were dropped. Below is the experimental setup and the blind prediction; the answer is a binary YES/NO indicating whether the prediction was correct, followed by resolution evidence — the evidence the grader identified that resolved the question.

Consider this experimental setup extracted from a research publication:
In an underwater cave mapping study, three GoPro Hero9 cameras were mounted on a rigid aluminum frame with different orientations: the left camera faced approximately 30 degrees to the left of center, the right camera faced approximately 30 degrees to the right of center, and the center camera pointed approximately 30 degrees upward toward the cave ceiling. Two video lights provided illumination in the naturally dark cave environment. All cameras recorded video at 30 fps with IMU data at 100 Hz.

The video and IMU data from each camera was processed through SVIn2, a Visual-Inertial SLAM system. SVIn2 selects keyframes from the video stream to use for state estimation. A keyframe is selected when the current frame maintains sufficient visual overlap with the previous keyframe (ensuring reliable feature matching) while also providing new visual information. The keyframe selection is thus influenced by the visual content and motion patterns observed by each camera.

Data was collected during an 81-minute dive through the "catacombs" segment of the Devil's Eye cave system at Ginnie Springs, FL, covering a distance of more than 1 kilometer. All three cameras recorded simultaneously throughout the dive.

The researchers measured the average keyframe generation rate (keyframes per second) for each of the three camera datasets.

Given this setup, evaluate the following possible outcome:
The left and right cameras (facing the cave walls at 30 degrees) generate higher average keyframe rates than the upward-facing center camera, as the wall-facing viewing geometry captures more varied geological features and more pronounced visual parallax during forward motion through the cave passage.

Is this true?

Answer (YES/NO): NO